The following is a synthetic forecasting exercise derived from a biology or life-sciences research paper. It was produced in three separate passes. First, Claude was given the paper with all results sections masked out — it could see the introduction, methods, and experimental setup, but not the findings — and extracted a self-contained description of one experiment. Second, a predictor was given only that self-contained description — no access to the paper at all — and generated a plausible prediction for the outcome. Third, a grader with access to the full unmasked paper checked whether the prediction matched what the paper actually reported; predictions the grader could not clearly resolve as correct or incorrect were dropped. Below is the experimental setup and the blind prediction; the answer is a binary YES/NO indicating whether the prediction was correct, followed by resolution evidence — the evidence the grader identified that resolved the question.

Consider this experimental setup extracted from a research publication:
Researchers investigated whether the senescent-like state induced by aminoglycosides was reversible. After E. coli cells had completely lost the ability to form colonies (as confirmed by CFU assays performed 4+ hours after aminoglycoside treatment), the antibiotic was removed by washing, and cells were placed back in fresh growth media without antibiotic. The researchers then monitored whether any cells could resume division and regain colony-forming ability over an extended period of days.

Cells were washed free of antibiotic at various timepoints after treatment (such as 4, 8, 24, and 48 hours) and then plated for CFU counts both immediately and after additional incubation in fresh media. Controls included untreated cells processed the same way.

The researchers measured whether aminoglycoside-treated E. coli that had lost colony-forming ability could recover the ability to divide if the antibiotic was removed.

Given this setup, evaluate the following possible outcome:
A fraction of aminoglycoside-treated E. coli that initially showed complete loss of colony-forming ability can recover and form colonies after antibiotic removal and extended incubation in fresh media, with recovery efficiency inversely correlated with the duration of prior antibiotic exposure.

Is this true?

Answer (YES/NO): NO